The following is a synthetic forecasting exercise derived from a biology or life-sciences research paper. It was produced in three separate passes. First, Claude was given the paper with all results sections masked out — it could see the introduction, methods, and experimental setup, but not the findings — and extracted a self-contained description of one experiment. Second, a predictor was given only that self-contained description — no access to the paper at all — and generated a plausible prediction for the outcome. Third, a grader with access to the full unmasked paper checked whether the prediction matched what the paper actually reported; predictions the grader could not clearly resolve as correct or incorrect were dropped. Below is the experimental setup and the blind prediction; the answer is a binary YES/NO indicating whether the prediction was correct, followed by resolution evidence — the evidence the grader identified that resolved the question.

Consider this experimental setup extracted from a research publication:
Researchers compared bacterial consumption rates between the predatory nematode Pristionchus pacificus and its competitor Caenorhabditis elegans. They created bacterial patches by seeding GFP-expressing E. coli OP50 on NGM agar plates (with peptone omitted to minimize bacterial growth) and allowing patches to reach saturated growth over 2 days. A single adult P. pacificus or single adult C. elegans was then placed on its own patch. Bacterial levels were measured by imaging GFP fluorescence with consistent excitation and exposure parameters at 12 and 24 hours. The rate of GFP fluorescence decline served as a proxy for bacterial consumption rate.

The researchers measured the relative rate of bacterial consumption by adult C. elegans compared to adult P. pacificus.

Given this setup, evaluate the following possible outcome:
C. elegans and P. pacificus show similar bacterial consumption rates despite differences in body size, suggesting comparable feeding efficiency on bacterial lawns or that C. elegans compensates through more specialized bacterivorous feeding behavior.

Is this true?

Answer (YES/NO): NO